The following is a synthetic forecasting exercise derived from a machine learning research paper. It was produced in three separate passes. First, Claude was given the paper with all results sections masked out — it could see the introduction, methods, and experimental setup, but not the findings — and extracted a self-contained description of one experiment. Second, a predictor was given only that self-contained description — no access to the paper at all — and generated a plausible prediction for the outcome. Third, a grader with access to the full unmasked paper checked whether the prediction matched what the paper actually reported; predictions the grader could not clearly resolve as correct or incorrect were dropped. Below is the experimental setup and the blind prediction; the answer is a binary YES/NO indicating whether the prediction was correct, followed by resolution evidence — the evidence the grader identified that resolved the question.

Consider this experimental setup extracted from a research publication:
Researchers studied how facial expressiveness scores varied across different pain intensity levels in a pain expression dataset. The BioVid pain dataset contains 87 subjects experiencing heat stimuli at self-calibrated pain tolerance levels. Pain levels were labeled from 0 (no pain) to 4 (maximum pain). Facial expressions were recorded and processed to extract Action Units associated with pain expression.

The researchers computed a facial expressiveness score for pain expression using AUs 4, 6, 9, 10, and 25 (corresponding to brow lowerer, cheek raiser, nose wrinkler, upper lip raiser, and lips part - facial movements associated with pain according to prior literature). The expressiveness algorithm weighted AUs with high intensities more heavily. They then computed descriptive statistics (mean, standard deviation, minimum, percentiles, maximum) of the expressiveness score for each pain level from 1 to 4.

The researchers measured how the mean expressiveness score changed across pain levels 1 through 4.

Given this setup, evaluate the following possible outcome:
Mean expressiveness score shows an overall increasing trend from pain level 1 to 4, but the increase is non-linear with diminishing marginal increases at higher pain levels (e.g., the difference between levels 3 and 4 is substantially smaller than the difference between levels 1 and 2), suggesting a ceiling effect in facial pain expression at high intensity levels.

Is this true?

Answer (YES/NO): NO